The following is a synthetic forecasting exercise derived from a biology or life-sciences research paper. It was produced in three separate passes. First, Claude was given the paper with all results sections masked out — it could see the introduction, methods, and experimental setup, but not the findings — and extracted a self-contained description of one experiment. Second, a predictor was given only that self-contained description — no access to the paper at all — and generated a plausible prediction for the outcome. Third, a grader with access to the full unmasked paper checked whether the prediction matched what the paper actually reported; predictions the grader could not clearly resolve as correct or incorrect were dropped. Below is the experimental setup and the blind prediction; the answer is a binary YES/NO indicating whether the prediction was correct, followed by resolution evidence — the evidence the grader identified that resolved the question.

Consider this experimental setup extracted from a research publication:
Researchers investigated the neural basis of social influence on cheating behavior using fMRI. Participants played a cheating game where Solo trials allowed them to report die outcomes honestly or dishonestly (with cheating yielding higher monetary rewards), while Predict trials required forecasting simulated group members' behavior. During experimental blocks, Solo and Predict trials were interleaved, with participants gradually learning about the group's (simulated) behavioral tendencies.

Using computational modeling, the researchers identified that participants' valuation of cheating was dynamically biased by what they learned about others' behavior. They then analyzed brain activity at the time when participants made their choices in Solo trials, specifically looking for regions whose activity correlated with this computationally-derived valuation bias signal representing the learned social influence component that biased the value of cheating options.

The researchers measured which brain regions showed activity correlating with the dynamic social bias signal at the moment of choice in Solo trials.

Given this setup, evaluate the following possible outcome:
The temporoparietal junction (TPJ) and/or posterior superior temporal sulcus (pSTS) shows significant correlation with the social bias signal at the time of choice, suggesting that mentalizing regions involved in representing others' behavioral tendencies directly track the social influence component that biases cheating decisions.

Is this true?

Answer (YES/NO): NO